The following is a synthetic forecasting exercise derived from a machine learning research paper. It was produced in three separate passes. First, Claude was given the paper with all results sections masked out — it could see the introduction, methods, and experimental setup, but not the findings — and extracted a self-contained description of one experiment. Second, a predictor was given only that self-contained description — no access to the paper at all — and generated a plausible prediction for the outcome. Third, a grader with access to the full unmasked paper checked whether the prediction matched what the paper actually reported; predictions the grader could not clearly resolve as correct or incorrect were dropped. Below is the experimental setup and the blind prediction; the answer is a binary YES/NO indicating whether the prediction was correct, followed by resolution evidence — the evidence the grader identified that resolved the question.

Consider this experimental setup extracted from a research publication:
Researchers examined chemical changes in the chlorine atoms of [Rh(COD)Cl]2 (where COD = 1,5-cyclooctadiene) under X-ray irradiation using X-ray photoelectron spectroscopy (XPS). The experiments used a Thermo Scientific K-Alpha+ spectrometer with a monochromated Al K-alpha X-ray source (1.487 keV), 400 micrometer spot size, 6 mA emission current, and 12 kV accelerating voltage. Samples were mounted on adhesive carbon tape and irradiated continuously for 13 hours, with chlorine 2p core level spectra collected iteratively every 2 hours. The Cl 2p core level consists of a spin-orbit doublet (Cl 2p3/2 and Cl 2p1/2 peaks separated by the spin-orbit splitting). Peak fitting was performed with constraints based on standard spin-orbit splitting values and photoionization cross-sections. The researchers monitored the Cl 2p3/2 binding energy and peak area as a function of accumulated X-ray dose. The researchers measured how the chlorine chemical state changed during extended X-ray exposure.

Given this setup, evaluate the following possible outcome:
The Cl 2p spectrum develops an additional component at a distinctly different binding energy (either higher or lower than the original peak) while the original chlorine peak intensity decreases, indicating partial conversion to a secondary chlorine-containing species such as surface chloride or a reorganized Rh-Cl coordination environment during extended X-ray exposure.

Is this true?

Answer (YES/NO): YES